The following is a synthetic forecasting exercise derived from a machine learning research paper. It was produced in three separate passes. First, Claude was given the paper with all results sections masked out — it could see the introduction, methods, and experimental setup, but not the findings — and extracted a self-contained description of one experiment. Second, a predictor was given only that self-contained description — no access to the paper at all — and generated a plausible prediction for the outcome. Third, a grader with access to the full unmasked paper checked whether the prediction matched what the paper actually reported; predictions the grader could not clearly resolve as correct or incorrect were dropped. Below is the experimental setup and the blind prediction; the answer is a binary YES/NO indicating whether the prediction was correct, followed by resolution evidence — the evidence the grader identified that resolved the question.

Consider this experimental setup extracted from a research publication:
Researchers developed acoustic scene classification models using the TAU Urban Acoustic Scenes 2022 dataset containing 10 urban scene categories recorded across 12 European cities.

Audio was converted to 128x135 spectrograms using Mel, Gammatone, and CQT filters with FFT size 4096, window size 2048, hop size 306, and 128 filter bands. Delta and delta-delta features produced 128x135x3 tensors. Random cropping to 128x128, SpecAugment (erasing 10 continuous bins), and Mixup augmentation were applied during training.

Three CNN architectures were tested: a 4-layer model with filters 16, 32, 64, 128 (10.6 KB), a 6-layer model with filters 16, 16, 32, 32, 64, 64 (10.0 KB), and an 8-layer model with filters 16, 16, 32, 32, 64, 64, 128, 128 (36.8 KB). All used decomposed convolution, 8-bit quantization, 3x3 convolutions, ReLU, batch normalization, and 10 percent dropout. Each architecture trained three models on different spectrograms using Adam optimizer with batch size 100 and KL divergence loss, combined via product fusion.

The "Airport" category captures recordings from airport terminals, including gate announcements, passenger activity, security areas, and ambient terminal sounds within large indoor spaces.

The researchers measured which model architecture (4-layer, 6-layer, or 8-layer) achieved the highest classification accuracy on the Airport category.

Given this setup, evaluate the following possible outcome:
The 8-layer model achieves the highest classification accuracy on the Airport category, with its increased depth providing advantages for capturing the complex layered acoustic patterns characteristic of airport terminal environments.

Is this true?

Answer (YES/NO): NO